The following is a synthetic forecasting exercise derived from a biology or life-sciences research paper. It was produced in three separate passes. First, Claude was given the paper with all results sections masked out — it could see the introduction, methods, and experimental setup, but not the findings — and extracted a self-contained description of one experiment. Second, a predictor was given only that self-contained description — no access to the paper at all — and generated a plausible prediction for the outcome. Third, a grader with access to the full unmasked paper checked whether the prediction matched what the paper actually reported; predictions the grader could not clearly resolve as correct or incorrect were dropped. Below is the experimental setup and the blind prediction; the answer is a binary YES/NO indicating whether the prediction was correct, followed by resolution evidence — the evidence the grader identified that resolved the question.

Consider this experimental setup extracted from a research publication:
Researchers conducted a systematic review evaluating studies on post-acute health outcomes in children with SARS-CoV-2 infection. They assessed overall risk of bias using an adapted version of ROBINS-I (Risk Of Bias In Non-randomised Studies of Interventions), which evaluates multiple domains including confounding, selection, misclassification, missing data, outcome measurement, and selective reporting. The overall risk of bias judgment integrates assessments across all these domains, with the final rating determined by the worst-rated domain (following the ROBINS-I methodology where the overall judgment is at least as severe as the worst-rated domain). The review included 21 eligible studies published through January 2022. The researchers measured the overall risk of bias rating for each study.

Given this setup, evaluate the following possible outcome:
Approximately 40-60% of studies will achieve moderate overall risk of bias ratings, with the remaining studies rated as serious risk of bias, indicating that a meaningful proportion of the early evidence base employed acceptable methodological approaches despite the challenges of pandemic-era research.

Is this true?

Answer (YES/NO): NO